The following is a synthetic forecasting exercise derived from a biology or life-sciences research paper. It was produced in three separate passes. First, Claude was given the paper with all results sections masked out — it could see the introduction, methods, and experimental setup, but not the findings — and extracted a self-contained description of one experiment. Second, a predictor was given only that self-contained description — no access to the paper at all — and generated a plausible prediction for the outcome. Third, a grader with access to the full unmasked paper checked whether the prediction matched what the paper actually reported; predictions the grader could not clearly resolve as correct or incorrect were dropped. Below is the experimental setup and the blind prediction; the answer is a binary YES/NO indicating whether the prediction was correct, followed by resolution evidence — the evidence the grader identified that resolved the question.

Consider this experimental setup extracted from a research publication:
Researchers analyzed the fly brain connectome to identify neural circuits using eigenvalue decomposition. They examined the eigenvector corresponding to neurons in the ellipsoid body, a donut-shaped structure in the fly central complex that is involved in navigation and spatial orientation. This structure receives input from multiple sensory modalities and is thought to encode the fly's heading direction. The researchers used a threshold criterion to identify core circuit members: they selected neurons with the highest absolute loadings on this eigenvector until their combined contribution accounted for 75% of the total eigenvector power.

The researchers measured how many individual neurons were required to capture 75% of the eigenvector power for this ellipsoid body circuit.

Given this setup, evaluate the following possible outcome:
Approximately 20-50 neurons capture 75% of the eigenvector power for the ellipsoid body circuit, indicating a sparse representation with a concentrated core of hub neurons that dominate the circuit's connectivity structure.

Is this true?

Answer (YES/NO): NO